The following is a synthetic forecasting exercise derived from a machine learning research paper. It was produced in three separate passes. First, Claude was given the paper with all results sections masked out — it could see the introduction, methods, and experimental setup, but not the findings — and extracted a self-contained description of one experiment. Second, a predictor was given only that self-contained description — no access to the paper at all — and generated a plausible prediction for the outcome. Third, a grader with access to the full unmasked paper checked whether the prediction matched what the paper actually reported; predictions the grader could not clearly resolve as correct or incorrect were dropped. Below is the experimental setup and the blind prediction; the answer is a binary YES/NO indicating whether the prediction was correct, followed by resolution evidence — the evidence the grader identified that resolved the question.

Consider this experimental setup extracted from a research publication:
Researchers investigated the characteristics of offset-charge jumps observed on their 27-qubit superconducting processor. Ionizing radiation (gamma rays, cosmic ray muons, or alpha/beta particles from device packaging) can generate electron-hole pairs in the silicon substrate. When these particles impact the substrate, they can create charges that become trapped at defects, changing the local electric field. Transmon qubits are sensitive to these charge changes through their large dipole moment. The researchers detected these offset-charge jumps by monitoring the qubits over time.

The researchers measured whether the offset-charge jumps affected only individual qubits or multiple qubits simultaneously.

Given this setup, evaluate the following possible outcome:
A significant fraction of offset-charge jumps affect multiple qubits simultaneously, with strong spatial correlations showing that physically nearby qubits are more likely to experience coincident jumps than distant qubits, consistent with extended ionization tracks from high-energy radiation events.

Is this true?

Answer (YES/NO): YES